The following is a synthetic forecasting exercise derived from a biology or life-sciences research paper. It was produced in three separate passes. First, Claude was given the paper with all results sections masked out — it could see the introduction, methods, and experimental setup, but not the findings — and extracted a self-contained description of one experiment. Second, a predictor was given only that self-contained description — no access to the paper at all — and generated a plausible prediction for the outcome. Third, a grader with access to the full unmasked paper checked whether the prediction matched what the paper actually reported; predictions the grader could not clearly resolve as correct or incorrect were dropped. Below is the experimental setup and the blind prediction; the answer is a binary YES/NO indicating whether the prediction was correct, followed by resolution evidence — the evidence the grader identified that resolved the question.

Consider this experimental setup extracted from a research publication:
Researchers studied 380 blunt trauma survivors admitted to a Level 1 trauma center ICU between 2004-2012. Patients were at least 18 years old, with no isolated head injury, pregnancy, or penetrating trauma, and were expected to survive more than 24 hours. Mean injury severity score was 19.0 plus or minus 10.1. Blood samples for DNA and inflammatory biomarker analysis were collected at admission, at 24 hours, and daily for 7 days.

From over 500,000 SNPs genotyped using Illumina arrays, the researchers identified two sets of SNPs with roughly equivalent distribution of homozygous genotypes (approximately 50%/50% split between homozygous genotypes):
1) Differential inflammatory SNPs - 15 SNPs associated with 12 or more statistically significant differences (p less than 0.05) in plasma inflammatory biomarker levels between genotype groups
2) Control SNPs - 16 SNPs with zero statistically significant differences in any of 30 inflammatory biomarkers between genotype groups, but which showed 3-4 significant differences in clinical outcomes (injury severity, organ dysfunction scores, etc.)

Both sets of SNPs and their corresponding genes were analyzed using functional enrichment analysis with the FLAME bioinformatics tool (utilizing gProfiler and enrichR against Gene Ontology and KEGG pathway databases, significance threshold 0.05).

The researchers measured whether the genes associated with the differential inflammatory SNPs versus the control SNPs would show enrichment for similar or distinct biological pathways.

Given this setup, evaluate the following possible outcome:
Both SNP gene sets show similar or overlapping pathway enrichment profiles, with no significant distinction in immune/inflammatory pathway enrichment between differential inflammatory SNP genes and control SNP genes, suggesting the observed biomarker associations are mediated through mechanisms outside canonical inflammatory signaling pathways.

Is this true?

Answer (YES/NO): NO